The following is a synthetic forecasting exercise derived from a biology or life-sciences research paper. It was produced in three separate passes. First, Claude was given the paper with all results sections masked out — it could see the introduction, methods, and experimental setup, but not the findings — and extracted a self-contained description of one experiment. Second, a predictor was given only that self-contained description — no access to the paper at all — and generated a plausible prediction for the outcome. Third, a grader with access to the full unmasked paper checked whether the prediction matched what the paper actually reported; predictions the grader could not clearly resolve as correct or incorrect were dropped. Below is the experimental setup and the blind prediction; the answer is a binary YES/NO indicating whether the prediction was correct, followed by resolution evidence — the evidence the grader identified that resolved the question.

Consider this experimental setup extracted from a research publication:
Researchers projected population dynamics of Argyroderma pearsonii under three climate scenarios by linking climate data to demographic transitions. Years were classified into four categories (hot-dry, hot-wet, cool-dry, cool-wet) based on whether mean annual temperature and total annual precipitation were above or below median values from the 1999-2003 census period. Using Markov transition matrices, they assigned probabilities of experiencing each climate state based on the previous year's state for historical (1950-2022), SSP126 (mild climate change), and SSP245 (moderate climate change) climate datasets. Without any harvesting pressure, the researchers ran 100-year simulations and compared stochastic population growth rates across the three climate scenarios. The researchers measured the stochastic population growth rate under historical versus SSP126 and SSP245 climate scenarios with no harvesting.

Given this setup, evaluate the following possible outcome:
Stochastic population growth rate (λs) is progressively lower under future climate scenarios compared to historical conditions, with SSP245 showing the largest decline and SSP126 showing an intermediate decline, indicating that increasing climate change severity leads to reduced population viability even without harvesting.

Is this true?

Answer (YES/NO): YES